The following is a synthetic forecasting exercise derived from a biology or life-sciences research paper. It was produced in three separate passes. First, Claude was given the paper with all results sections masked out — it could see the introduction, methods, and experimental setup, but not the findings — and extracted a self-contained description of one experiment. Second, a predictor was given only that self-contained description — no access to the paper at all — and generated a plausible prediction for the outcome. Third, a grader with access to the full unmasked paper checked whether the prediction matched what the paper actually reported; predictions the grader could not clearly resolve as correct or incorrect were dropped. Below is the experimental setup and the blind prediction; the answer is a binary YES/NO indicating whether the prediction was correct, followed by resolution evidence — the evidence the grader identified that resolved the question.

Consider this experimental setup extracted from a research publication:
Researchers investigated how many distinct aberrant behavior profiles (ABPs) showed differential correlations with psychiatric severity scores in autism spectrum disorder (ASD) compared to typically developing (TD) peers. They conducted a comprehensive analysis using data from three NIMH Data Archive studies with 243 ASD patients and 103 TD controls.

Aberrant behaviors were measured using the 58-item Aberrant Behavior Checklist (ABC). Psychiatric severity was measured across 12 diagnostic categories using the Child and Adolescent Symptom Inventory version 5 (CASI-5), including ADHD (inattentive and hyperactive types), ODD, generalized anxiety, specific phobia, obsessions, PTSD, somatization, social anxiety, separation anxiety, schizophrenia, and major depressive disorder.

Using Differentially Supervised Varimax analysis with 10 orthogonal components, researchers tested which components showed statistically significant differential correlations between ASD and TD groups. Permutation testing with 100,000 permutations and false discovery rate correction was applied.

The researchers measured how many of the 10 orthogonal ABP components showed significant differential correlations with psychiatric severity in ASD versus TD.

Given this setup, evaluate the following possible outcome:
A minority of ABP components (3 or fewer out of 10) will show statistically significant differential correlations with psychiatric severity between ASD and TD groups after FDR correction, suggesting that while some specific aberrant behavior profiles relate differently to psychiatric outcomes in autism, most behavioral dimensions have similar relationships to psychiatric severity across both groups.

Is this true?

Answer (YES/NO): NO